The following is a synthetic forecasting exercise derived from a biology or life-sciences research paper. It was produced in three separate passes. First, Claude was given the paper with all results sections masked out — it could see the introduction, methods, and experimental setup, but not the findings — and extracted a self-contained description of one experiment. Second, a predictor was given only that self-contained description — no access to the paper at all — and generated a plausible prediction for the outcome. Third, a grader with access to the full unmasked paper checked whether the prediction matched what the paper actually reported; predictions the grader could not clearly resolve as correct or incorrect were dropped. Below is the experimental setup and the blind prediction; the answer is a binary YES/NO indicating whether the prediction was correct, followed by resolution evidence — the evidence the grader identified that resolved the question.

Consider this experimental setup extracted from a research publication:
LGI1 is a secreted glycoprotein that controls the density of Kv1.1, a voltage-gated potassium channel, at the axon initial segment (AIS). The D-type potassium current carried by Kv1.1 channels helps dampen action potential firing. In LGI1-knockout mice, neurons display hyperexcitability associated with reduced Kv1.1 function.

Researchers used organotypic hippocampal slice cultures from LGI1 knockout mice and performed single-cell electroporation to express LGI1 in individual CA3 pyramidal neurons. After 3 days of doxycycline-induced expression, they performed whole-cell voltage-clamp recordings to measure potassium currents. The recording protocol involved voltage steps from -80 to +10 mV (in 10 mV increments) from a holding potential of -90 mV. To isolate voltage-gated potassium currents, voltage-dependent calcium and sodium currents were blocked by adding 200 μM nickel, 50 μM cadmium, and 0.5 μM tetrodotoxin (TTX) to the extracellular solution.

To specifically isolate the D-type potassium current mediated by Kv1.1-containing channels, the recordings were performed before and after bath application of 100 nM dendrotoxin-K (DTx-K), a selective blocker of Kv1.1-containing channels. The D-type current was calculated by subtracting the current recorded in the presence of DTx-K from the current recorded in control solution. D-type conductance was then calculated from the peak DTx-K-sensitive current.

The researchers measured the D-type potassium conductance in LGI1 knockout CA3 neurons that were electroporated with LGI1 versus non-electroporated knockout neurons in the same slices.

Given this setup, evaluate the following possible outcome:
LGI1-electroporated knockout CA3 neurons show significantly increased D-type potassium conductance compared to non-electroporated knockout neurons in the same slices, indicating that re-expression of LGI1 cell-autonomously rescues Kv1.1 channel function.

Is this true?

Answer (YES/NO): YES